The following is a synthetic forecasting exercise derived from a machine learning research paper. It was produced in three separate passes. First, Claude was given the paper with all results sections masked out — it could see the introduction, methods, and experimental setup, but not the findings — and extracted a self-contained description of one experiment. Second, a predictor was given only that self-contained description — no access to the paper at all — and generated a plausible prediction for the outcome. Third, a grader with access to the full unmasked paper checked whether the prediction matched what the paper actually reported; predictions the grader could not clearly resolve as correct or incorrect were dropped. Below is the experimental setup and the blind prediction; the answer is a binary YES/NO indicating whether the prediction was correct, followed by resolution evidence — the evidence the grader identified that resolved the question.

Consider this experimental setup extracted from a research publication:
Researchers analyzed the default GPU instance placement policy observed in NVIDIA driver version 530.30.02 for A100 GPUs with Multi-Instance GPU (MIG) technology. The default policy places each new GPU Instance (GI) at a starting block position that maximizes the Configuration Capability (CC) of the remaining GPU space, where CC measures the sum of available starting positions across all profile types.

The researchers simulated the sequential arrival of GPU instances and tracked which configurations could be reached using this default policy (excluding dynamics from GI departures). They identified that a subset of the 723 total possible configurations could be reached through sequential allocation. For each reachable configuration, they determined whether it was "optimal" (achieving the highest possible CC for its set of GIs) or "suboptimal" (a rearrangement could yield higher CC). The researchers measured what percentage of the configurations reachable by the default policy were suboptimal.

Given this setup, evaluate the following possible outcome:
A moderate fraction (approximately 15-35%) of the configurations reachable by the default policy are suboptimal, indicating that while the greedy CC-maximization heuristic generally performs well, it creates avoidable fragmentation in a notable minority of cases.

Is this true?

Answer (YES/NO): NO